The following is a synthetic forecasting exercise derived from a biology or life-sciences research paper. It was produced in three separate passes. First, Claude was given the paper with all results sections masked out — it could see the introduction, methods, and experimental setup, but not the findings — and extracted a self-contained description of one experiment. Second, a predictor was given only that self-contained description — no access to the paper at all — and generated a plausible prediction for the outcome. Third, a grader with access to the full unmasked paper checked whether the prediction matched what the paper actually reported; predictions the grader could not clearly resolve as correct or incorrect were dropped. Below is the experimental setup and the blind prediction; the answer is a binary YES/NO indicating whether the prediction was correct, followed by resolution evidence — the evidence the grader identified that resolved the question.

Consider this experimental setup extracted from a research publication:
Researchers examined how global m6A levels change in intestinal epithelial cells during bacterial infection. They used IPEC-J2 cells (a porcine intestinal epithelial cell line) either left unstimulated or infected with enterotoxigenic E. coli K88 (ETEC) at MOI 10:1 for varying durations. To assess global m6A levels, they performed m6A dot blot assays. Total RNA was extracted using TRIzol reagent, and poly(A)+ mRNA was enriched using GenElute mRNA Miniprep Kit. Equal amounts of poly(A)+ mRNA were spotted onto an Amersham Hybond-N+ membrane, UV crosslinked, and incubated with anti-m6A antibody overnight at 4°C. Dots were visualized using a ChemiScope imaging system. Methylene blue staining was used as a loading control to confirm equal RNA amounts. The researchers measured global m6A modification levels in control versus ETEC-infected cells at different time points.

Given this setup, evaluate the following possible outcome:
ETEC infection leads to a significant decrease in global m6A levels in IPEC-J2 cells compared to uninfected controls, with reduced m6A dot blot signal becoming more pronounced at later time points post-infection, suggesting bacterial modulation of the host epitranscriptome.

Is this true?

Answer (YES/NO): NO